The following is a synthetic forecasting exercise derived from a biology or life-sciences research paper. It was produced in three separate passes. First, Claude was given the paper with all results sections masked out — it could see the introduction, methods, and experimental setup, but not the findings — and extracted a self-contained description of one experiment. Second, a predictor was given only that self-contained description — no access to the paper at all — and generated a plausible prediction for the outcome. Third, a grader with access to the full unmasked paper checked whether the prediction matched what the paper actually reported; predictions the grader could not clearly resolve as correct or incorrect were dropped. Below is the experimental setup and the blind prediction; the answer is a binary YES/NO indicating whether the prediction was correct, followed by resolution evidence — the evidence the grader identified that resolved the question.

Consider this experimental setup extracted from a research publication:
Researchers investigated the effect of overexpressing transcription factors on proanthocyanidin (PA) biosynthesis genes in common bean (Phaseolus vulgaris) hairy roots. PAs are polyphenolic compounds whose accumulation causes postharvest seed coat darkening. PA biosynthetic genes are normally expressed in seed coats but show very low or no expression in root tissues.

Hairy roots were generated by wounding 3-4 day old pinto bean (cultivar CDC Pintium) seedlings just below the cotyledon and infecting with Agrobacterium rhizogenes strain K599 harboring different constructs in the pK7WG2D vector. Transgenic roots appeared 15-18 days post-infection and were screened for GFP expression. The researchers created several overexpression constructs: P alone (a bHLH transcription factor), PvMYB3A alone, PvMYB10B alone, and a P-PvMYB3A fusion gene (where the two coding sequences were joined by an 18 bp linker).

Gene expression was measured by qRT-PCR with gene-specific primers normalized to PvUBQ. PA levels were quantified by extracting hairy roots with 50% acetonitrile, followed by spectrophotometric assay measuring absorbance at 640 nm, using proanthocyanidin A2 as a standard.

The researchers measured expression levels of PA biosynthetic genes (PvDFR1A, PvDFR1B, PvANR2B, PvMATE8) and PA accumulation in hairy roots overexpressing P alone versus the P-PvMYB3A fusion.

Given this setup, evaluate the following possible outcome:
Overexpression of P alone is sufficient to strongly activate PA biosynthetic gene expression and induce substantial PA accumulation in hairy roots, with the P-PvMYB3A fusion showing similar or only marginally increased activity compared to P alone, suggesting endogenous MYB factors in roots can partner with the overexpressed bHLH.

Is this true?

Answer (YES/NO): NO